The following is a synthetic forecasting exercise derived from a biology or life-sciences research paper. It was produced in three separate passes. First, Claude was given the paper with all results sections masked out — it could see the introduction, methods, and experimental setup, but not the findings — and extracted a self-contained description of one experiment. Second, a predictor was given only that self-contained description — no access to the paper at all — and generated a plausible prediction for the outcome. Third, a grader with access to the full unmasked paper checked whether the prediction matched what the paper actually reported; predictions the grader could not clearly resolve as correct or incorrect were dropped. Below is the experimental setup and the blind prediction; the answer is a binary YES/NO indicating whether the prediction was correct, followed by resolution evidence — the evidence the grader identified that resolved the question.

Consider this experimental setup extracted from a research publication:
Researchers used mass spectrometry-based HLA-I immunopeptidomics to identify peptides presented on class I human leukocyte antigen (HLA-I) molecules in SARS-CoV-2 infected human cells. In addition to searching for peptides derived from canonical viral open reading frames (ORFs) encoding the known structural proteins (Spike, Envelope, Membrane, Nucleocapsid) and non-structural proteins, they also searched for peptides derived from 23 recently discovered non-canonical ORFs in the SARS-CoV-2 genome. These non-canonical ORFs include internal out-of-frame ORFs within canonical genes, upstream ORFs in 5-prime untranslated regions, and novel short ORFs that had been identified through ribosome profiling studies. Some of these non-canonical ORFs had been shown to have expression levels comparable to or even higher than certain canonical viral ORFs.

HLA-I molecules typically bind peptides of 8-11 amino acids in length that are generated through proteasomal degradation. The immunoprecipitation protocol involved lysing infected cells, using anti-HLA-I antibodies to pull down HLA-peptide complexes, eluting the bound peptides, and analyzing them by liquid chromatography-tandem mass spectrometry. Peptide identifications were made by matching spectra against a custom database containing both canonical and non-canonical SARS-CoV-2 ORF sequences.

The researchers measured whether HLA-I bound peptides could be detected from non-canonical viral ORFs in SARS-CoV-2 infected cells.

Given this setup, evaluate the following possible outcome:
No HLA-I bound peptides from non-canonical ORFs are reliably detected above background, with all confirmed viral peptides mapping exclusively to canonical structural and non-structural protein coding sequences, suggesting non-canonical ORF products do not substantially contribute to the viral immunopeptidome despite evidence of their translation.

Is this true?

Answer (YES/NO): NO